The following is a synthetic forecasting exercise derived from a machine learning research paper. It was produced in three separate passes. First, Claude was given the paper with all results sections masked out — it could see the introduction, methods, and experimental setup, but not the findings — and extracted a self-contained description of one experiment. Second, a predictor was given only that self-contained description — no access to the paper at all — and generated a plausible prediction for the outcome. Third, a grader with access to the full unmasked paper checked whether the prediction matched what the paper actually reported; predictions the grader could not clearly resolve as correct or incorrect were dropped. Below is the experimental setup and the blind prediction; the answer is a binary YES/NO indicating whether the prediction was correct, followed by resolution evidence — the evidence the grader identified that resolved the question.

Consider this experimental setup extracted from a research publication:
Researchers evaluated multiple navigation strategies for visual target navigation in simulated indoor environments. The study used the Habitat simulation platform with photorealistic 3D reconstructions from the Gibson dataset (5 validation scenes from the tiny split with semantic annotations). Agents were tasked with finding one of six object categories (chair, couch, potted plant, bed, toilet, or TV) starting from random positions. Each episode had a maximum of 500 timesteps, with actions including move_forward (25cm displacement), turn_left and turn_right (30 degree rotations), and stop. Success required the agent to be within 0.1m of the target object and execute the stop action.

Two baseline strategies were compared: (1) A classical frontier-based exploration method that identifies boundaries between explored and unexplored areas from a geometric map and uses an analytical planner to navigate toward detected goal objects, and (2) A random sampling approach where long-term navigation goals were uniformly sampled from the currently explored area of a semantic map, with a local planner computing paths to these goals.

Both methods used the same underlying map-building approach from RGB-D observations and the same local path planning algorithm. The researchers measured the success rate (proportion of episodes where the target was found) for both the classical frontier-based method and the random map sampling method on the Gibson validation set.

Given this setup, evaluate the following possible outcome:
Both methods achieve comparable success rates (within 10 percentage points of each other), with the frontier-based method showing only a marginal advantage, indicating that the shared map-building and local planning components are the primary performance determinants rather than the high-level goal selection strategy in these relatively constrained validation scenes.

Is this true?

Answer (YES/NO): NO